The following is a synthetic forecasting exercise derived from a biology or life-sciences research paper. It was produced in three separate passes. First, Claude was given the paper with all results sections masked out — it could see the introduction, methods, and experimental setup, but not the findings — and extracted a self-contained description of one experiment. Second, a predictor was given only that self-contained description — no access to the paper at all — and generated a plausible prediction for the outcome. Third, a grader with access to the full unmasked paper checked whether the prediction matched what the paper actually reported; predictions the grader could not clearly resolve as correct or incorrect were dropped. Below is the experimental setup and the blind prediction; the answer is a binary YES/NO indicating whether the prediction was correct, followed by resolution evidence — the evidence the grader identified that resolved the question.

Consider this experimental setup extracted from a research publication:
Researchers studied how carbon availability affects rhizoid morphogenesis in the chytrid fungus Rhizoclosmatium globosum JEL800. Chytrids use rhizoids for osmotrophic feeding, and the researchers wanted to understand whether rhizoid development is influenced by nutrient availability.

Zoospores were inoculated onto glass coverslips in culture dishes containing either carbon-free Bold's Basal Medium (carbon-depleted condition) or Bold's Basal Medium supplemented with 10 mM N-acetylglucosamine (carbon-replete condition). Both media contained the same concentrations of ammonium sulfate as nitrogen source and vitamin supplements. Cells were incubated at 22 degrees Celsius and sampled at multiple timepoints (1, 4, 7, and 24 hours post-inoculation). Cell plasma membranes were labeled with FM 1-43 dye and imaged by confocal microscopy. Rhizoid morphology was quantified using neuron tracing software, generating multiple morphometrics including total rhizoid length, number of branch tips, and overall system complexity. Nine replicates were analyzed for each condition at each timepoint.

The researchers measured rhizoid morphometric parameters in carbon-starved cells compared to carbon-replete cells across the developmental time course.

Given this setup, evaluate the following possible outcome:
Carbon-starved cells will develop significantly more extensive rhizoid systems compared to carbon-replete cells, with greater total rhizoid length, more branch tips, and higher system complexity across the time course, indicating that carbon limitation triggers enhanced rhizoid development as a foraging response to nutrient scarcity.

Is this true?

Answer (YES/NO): NO